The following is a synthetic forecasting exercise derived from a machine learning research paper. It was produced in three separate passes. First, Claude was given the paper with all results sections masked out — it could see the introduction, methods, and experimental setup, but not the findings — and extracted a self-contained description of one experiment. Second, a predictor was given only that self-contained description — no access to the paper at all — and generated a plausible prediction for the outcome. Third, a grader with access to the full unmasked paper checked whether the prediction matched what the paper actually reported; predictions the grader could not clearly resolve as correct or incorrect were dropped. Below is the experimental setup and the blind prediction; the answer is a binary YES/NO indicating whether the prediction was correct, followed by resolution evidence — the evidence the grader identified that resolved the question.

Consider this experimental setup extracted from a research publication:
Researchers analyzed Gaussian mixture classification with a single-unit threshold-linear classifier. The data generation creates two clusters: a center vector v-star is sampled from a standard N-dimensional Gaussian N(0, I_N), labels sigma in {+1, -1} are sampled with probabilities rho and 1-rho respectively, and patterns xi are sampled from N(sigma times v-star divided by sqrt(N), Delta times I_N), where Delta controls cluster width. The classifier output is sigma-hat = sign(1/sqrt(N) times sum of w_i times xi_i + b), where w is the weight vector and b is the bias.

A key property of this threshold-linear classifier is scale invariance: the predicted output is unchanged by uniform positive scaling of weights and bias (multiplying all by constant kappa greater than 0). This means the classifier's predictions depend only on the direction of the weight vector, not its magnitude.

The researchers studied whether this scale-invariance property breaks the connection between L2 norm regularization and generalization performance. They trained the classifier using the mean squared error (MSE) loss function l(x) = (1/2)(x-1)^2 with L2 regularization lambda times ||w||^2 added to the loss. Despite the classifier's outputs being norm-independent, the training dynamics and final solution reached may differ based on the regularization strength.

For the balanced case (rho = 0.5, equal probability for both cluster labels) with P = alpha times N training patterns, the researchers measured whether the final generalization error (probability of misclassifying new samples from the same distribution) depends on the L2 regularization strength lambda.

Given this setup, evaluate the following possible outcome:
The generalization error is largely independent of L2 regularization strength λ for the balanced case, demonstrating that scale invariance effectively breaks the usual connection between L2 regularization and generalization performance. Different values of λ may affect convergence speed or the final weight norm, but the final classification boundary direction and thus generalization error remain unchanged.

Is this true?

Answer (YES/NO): NO